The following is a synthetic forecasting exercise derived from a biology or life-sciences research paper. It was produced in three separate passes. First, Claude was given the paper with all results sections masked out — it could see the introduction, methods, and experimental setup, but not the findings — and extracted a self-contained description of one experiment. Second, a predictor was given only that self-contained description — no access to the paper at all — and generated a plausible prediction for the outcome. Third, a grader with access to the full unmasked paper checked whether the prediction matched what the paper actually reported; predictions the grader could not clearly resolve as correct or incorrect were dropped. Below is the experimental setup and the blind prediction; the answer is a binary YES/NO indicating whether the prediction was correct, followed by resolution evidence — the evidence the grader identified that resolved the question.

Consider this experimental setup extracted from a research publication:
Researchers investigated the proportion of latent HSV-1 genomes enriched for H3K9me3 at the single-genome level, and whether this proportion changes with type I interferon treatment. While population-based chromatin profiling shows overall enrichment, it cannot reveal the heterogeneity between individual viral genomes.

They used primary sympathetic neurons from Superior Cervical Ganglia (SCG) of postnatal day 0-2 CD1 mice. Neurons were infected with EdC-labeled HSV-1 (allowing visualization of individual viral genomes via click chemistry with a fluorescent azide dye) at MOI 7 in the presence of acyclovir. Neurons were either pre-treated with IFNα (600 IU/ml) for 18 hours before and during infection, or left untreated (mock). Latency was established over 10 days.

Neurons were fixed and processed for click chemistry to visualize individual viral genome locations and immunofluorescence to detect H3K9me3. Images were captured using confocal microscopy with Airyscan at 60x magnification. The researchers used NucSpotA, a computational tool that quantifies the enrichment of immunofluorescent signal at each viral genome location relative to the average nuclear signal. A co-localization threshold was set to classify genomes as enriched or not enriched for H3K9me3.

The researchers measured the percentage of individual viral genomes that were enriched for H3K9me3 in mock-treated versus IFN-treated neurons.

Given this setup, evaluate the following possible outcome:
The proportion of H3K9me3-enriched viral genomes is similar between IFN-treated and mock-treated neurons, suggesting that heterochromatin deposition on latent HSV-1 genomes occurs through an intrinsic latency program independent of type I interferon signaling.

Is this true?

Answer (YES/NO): NO